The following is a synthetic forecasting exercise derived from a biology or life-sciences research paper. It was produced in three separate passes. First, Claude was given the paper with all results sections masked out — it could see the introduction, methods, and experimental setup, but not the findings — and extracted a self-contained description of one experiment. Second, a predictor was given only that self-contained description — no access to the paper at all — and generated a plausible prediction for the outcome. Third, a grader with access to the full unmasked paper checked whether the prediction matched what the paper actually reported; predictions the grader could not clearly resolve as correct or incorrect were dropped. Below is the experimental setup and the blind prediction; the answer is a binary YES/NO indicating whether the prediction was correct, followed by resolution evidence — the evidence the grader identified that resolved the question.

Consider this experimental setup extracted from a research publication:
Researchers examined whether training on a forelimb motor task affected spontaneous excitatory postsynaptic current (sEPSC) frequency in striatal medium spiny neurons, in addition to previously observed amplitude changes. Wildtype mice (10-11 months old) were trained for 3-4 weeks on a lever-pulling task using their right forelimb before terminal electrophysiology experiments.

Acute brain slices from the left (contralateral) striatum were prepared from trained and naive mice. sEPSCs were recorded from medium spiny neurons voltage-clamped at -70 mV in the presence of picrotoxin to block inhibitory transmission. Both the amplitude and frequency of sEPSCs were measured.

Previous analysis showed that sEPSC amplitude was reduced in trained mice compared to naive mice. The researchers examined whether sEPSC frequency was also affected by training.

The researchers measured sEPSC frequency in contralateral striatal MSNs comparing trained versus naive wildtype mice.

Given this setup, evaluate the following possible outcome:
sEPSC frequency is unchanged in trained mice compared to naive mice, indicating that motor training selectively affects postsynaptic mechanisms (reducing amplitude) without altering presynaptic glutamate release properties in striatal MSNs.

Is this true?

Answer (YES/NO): YES